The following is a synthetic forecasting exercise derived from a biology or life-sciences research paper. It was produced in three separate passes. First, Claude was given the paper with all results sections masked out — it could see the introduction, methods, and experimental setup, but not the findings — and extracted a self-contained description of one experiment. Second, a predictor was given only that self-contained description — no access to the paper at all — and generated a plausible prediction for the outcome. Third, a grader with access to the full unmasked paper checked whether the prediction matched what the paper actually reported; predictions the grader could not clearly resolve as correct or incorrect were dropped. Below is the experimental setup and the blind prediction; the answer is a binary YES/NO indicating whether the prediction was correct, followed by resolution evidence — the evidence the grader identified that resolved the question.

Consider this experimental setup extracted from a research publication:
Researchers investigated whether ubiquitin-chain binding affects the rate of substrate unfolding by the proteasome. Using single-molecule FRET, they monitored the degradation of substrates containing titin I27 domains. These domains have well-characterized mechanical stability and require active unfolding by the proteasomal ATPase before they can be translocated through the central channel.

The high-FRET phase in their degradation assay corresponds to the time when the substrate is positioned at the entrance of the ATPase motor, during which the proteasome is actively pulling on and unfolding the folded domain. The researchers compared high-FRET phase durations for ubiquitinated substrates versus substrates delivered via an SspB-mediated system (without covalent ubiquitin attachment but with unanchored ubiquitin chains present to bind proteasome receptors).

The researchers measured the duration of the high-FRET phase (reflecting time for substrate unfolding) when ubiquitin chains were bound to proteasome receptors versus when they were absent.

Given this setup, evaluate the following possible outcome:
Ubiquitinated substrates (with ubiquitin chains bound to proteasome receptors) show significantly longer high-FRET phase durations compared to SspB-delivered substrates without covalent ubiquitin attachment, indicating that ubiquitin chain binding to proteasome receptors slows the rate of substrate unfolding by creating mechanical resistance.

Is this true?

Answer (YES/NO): NO